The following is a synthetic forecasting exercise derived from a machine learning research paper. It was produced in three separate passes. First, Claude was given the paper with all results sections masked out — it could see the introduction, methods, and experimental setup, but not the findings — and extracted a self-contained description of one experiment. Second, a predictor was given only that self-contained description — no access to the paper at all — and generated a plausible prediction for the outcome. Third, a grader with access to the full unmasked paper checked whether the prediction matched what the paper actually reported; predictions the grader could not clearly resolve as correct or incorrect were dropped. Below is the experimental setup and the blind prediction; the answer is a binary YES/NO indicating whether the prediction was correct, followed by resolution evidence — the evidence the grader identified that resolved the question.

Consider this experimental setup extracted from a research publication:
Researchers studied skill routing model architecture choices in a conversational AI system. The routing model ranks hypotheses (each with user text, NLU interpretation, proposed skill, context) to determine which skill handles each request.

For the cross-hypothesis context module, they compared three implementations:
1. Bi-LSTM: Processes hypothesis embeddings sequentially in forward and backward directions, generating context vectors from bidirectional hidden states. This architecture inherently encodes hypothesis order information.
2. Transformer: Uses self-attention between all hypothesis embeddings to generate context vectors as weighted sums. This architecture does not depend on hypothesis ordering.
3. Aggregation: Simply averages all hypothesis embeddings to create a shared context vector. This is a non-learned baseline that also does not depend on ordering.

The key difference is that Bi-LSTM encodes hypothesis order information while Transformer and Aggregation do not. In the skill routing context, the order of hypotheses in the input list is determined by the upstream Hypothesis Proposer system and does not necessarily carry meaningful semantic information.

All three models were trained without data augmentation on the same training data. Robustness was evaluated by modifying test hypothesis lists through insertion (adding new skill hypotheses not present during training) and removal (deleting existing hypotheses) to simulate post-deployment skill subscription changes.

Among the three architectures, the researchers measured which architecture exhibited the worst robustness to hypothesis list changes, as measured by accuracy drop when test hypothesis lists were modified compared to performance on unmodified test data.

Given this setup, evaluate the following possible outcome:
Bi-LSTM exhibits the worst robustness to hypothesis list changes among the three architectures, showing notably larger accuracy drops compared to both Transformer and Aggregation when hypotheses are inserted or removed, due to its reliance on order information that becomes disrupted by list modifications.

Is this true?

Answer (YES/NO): YES